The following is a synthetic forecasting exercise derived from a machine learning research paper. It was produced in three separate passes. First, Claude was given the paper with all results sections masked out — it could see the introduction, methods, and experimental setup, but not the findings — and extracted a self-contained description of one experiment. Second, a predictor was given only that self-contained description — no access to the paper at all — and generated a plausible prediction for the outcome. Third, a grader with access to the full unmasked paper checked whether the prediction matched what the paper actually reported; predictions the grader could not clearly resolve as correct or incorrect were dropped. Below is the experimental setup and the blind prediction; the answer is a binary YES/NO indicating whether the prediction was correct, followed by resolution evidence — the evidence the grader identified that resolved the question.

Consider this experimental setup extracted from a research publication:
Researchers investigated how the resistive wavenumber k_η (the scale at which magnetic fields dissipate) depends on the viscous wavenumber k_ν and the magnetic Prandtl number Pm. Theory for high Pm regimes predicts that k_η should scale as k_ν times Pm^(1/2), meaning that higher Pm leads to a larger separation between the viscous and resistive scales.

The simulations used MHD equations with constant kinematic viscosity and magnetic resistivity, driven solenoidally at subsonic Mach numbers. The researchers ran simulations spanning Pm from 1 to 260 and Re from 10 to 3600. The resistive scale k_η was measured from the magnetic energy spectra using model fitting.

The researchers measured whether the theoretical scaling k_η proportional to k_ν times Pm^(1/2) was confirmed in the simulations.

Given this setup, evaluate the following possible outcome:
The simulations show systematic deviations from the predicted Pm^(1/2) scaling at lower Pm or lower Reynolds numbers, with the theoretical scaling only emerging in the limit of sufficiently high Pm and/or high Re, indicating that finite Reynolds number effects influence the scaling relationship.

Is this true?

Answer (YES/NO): NO